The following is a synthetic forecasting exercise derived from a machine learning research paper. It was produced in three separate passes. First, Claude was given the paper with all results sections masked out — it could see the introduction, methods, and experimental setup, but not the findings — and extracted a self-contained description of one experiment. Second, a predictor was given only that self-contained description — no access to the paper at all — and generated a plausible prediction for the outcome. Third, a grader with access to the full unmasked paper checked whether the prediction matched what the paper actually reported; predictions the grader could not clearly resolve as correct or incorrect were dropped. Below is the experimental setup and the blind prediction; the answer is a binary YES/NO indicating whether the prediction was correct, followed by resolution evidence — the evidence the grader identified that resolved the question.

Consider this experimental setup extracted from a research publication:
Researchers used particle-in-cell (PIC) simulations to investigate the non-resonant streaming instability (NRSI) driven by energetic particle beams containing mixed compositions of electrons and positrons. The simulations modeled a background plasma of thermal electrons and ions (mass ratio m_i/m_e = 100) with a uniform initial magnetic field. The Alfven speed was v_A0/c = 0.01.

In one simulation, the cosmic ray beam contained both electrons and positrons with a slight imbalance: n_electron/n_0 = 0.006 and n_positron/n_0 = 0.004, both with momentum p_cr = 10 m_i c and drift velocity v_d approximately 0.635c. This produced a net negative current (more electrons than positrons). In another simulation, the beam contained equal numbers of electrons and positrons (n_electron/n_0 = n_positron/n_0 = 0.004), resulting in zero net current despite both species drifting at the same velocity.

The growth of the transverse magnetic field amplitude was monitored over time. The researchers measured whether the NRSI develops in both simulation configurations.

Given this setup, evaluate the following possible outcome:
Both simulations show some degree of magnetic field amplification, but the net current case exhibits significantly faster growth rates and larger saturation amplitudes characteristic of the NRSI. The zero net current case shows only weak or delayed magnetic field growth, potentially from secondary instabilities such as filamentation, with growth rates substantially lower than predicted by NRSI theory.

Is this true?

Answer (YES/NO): YES